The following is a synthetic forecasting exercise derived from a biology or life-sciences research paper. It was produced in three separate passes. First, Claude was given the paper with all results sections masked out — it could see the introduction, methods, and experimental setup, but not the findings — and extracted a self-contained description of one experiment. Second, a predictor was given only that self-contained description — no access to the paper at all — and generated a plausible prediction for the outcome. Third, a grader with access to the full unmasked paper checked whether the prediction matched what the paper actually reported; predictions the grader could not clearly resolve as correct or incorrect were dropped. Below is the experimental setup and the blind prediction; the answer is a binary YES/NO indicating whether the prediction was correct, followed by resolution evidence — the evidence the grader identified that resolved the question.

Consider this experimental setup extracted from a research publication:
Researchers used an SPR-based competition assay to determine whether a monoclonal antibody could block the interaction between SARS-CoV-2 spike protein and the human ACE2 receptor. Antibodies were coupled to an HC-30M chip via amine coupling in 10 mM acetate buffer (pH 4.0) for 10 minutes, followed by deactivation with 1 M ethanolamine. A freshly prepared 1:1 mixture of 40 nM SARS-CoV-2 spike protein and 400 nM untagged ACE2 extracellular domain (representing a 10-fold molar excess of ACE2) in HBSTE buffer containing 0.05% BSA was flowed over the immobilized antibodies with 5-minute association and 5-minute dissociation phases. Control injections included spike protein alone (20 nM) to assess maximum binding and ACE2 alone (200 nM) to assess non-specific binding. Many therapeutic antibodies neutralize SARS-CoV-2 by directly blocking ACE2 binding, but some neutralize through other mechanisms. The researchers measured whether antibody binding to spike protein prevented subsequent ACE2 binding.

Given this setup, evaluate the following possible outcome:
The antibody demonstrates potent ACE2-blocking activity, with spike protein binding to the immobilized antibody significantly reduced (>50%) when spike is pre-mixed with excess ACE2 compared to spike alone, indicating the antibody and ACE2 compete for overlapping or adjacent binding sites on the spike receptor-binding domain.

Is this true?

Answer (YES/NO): YES